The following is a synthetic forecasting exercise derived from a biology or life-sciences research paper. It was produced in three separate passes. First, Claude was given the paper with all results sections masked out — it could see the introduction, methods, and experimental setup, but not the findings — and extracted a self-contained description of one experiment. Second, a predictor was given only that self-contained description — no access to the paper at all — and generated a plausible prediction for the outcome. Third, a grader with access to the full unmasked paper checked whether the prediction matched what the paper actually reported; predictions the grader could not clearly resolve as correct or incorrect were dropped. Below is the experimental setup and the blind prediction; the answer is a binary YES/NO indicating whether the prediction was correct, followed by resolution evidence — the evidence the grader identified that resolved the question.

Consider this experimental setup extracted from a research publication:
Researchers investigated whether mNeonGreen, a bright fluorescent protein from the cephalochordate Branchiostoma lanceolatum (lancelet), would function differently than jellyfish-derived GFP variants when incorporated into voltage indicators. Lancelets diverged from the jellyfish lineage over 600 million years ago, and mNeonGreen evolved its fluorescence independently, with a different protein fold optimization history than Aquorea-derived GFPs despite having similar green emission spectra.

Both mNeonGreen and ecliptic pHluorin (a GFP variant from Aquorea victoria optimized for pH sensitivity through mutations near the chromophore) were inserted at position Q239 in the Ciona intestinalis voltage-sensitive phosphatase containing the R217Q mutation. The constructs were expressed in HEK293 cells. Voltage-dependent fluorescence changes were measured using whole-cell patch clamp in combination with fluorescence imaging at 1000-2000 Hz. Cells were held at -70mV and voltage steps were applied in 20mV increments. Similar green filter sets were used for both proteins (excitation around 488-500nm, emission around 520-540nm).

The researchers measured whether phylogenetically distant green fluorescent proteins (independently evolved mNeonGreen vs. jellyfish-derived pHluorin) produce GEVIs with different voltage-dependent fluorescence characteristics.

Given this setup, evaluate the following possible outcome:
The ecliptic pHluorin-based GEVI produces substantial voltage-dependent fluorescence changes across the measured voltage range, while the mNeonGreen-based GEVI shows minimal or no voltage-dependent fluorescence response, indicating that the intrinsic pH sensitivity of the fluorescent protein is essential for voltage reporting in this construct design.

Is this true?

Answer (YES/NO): NO